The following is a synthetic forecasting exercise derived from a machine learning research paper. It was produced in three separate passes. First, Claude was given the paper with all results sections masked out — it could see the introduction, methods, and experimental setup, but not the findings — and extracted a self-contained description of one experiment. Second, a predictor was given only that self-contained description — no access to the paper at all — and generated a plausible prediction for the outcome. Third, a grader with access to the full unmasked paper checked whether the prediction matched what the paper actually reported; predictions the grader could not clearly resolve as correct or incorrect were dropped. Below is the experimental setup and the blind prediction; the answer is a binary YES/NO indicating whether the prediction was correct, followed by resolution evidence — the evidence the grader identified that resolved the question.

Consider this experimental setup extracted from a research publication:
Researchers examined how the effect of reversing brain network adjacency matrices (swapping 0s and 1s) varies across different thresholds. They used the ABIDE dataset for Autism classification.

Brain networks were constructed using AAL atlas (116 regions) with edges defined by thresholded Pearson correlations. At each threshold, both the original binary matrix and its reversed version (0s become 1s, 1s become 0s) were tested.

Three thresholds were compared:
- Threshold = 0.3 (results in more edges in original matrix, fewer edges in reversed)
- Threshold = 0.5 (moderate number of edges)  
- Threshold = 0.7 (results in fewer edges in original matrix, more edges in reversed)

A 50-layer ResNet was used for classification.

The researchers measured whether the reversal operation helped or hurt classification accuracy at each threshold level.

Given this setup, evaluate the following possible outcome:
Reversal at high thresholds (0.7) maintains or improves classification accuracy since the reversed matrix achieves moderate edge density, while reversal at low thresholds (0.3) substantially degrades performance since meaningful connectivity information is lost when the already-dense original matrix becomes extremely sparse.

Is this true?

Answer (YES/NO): NO